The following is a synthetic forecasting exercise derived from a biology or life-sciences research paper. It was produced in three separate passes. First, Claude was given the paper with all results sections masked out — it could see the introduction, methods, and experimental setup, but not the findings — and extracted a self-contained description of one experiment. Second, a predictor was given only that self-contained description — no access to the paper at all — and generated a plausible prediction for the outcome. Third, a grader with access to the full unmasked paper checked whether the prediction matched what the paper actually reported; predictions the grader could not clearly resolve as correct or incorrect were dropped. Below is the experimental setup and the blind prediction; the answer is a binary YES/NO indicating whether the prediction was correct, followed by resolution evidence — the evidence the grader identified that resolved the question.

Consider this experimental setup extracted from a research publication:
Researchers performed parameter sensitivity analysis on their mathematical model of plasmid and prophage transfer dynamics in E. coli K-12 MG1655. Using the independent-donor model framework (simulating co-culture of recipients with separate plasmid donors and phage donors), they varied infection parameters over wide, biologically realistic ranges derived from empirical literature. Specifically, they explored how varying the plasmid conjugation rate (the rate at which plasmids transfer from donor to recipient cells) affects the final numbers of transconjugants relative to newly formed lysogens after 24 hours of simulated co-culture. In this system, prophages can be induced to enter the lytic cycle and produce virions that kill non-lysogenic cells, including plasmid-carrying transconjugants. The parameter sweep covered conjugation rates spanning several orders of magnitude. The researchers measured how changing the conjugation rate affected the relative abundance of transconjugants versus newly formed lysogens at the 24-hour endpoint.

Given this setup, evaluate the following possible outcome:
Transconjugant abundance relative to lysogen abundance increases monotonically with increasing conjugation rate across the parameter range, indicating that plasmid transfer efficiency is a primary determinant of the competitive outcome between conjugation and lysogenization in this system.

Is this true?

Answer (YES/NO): YES